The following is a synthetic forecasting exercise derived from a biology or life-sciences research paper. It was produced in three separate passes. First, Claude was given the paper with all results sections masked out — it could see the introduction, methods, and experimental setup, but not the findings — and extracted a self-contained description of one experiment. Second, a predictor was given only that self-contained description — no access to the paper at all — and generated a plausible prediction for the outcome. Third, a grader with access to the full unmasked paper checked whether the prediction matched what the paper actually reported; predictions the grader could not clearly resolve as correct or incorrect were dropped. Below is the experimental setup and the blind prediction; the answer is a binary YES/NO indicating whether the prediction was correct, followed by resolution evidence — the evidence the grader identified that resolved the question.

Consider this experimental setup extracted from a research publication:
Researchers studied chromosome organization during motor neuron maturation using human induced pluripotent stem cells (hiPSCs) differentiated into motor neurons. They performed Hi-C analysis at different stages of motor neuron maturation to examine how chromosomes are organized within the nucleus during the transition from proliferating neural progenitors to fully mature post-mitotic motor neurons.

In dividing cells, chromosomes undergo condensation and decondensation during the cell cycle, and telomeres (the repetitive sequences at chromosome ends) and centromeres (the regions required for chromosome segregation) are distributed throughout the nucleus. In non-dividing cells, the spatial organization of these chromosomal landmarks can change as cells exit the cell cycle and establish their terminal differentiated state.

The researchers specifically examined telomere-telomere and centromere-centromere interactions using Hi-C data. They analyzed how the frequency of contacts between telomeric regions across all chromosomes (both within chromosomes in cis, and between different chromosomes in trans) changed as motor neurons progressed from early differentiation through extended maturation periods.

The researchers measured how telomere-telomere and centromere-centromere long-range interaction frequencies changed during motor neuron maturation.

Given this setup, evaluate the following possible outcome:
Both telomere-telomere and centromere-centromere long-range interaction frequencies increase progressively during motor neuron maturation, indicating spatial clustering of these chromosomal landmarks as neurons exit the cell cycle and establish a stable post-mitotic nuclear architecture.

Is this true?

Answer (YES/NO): YES